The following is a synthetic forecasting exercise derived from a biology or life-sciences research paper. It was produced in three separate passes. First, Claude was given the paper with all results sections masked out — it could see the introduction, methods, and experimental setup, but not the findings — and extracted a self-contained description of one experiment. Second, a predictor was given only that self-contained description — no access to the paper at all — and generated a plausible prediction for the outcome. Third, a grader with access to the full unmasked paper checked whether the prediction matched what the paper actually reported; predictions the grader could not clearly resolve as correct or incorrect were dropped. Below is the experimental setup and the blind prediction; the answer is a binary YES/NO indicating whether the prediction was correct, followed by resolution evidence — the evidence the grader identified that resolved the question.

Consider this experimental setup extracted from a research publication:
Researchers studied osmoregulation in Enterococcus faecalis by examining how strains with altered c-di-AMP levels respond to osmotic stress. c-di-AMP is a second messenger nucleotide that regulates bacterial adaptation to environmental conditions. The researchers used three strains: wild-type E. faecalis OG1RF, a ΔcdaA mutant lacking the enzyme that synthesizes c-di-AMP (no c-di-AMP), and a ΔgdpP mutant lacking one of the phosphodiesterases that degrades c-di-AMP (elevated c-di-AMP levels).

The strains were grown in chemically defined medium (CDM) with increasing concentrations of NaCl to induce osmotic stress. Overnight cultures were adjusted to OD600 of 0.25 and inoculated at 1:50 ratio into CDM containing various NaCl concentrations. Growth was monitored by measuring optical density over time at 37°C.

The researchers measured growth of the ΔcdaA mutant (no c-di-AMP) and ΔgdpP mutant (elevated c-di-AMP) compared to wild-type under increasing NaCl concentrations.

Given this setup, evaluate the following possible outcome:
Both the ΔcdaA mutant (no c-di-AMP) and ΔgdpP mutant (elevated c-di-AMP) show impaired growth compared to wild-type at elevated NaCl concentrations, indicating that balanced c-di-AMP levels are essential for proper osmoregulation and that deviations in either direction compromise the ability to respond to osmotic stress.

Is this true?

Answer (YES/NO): NO